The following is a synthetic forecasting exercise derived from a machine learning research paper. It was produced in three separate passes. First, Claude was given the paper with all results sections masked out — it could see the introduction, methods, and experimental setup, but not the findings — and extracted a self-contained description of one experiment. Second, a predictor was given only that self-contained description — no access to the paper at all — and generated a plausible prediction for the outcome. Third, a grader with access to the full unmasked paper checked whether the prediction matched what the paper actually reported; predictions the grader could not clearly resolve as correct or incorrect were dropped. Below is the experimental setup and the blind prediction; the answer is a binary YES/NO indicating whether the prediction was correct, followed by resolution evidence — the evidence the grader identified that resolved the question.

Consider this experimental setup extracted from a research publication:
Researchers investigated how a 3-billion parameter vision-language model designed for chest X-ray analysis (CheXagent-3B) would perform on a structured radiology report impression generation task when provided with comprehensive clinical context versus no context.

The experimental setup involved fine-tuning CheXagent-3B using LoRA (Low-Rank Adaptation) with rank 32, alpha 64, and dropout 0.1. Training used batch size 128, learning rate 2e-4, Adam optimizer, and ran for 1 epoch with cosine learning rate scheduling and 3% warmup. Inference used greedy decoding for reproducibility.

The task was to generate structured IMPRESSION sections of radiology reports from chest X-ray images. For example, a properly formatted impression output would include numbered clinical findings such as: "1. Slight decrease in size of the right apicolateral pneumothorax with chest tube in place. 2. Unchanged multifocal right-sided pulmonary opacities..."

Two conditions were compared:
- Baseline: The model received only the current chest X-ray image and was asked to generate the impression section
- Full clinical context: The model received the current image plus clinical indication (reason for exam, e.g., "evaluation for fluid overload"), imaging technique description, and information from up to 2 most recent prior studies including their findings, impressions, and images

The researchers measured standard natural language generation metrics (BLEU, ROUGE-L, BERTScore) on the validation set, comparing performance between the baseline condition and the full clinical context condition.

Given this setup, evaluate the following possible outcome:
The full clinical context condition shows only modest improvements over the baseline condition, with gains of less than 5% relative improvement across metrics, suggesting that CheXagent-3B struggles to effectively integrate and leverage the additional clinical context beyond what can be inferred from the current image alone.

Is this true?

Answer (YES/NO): NO